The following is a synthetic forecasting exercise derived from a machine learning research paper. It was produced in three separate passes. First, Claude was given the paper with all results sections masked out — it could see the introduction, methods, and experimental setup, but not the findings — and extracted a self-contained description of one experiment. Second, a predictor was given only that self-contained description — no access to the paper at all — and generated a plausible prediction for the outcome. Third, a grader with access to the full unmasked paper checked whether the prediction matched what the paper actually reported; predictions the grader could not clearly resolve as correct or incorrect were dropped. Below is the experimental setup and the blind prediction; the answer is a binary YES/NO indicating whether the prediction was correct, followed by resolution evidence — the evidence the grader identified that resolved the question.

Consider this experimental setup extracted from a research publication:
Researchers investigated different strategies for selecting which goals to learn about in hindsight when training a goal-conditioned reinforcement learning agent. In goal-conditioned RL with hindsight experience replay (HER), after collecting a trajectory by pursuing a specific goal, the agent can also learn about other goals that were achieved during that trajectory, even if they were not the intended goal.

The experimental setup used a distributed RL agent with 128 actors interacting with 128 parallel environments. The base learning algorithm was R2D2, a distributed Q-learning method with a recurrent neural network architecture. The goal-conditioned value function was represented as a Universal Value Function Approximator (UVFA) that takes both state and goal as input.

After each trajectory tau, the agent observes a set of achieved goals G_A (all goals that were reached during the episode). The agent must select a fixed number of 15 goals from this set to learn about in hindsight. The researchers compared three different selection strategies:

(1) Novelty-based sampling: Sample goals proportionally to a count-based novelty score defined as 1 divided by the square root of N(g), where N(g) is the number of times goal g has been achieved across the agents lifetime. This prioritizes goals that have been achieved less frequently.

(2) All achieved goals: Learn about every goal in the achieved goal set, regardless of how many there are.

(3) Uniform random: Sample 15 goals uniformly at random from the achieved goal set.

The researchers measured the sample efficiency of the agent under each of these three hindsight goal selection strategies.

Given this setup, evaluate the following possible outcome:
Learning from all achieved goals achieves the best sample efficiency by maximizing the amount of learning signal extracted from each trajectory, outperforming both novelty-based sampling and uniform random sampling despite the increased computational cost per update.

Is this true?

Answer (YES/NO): NO